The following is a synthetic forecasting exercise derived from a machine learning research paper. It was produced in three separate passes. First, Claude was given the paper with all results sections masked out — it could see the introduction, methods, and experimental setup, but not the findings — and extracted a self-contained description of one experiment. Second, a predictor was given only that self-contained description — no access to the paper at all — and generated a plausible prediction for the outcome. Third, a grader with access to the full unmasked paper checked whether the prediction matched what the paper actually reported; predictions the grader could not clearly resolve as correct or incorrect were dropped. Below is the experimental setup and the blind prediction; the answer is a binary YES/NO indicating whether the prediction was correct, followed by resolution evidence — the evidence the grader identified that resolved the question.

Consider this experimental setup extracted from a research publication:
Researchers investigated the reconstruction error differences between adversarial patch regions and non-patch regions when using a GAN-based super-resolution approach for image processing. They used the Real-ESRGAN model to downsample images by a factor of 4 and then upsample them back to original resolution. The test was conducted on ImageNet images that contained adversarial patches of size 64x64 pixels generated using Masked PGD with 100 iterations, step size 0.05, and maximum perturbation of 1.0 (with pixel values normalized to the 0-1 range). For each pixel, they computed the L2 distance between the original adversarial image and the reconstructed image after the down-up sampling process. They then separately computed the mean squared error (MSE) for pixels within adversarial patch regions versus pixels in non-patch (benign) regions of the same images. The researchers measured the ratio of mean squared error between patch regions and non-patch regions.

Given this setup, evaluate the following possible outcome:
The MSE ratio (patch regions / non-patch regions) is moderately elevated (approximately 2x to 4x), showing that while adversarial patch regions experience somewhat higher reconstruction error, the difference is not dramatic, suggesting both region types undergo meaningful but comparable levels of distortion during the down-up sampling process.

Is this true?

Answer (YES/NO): NO